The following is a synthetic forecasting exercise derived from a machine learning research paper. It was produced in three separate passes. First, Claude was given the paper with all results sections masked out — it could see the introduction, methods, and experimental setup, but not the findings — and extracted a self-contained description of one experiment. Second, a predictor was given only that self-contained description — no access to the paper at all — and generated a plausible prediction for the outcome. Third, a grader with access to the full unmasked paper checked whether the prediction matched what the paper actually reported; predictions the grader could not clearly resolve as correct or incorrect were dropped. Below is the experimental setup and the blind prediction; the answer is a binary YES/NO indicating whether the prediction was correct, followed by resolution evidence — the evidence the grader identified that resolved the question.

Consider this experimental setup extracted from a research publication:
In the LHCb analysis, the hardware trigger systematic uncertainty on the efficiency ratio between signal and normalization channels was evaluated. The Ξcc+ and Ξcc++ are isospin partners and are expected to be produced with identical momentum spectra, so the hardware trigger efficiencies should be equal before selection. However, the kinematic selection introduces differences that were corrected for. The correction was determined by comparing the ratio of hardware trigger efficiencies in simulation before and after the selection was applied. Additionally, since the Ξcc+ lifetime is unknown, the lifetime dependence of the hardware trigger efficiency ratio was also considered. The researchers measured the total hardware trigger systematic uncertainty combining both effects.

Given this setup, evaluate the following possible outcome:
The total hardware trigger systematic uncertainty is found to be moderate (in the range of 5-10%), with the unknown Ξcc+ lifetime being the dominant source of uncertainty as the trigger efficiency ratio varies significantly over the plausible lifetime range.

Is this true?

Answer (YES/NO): NO